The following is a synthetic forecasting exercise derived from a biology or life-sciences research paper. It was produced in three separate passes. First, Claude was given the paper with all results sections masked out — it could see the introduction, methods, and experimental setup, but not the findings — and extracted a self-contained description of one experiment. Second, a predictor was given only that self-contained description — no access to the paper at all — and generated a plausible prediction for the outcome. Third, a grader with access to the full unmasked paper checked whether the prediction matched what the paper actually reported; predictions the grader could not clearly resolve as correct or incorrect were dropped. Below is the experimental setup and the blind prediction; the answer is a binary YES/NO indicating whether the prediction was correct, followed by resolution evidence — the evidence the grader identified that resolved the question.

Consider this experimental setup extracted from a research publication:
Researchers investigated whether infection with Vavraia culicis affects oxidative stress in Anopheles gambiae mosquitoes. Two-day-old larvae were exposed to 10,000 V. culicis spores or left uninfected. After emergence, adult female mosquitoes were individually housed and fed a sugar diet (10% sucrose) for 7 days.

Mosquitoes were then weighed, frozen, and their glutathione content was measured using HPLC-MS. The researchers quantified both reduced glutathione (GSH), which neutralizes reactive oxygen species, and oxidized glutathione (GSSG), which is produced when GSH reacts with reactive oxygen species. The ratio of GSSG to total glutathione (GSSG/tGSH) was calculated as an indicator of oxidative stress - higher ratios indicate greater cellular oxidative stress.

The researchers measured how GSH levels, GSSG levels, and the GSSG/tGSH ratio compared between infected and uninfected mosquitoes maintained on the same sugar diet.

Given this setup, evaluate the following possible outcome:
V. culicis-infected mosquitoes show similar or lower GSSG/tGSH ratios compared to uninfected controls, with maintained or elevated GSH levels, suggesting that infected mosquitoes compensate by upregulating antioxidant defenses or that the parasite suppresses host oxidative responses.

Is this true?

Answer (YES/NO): NO